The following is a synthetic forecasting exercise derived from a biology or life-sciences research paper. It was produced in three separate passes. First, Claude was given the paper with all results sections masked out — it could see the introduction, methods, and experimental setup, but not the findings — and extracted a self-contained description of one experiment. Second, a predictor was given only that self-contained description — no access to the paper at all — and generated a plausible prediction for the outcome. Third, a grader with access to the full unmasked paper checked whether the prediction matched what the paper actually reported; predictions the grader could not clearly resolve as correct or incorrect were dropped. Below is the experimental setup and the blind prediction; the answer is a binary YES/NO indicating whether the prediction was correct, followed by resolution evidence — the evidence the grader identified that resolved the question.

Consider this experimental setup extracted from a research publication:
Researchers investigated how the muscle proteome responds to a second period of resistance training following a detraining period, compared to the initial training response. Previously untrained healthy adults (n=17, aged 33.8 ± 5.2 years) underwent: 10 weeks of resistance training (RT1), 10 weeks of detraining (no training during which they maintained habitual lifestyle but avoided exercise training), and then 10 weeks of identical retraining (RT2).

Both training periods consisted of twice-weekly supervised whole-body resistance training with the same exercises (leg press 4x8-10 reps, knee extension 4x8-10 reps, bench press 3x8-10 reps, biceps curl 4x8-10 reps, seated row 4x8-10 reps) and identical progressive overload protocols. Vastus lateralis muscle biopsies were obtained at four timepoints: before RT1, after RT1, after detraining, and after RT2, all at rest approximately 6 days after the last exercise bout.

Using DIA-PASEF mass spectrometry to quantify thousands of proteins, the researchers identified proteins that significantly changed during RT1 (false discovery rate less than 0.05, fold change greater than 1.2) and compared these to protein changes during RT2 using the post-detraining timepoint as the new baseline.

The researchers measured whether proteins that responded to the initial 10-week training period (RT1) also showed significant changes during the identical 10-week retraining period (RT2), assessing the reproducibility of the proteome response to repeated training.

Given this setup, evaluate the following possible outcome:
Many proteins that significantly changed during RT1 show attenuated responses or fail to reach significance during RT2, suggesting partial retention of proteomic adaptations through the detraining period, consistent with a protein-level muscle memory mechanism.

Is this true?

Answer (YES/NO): YES